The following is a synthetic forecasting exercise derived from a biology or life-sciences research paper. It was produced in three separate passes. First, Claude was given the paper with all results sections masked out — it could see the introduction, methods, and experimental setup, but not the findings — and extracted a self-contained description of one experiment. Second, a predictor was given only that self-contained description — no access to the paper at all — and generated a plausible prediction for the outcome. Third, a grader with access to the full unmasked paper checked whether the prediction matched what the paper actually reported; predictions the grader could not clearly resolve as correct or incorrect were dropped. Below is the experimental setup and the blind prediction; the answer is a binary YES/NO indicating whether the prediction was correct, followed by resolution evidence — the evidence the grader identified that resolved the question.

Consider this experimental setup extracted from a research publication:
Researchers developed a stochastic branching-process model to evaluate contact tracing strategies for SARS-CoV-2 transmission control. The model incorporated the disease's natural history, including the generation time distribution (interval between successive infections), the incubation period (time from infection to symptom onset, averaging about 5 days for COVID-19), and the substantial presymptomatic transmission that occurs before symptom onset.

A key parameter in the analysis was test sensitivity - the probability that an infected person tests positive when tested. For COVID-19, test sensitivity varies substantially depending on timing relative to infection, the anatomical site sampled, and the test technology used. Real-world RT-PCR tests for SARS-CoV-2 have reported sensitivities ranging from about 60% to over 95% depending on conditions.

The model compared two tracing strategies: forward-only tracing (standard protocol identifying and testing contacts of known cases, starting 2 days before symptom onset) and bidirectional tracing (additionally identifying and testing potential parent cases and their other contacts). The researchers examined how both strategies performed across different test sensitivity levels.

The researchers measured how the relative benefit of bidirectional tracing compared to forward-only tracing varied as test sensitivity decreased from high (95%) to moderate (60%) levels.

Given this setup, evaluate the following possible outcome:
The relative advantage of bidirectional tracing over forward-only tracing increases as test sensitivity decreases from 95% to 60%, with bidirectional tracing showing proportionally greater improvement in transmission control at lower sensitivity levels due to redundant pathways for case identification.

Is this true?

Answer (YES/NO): YES